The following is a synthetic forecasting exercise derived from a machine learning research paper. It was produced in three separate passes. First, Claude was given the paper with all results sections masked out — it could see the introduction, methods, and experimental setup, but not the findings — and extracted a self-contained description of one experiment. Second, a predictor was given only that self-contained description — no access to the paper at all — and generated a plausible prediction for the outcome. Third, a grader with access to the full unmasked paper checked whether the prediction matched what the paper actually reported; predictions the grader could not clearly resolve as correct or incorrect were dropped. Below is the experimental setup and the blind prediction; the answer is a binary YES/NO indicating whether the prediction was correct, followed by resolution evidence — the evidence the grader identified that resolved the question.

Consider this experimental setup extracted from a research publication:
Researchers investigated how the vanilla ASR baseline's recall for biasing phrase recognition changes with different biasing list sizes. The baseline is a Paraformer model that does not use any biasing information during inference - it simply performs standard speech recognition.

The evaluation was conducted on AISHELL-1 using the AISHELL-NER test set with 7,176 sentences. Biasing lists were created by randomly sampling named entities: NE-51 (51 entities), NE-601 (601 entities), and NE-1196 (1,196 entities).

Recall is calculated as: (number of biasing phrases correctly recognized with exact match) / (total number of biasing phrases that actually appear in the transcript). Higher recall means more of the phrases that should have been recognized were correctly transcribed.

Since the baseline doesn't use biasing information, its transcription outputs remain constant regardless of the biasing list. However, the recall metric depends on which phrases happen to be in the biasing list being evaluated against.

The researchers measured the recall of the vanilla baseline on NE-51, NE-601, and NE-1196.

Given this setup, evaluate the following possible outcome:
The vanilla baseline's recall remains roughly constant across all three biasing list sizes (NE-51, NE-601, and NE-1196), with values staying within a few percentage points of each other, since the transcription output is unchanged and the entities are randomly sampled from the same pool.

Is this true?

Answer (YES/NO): NO